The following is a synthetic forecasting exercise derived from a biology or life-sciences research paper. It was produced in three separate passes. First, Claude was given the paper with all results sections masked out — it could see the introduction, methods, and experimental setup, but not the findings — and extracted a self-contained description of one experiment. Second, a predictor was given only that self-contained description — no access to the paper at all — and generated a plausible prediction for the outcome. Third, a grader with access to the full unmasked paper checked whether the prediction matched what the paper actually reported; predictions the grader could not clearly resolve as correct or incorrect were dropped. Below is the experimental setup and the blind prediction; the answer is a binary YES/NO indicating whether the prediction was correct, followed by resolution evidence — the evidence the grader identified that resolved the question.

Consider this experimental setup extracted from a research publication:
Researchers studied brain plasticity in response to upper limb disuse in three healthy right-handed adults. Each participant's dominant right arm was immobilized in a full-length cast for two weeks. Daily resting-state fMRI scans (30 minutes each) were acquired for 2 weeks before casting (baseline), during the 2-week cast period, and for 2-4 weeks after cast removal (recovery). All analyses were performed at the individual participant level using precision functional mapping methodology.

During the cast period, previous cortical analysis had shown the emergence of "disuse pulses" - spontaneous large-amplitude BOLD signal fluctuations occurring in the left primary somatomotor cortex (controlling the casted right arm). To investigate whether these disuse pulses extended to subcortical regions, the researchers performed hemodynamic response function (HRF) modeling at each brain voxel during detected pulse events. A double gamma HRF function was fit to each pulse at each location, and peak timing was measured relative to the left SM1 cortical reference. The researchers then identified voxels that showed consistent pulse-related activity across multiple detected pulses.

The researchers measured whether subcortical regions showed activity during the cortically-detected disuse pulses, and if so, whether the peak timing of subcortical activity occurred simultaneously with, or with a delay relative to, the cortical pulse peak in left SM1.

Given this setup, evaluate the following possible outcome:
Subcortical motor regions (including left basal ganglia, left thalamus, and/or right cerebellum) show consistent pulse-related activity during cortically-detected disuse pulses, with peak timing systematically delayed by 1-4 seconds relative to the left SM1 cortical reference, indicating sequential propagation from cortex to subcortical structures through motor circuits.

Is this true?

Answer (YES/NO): NO